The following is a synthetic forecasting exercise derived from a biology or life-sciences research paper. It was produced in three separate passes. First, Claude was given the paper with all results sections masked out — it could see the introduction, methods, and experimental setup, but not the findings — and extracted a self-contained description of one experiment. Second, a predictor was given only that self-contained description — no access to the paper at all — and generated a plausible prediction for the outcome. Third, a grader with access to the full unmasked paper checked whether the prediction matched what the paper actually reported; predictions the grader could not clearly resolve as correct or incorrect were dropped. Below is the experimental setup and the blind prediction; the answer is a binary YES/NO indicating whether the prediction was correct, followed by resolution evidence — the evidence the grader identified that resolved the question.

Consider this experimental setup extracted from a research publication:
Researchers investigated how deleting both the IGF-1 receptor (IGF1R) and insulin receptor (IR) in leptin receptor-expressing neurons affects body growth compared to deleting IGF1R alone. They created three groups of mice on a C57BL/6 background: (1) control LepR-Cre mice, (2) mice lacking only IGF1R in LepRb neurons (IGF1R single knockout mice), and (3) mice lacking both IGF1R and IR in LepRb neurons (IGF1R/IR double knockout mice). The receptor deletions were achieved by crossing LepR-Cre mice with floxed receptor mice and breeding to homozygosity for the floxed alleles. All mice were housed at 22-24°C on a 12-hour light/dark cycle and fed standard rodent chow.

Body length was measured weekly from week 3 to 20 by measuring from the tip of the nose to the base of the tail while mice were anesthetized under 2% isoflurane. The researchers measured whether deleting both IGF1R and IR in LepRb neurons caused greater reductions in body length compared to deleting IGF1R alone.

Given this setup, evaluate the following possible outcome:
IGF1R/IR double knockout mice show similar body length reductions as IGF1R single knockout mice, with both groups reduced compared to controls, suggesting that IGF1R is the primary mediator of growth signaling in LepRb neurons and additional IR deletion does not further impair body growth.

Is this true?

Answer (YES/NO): NO